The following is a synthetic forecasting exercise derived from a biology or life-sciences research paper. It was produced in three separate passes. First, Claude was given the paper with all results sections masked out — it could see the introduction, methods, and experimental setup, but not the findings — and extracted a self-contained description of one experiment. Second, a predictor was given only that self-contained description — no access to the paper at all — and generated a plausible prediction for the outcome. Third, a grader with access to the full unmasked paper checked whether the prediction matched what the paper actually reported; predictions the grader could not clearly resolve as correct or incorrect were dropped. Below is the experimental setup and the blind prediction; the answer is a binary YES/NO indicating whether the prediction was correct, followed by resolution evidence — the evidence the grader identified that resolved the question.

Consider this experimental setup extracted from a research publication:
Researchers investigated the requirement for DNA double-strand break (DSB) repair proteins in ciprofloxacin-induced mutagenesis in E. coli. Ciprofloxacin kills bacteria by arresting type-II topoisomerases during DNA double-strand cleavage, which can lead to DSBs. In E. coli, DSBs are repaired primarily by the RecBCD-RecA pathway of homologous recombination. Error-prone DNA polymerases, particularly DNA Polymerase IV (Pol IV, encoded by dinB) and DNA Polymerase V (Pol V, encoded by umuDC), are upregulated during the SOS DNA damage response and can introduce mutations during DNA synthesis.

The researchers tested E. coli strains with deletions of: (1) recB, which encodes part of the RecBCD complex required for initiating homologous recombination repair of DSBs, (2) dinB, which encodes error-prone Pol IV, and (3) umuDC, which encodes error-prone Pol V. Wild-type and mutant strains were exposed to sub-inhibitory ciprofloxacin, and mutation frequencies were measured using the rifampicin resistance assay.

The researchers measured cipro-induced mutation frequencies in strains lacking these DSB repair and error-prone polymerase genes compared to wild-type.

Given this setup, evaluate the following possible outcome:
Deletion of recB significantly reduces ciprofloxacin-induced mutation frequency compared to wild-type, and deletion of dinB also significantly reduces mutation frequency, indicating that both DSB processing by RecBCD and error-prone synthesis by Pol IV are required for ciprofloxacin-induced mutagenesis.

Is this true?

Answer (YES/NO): YES